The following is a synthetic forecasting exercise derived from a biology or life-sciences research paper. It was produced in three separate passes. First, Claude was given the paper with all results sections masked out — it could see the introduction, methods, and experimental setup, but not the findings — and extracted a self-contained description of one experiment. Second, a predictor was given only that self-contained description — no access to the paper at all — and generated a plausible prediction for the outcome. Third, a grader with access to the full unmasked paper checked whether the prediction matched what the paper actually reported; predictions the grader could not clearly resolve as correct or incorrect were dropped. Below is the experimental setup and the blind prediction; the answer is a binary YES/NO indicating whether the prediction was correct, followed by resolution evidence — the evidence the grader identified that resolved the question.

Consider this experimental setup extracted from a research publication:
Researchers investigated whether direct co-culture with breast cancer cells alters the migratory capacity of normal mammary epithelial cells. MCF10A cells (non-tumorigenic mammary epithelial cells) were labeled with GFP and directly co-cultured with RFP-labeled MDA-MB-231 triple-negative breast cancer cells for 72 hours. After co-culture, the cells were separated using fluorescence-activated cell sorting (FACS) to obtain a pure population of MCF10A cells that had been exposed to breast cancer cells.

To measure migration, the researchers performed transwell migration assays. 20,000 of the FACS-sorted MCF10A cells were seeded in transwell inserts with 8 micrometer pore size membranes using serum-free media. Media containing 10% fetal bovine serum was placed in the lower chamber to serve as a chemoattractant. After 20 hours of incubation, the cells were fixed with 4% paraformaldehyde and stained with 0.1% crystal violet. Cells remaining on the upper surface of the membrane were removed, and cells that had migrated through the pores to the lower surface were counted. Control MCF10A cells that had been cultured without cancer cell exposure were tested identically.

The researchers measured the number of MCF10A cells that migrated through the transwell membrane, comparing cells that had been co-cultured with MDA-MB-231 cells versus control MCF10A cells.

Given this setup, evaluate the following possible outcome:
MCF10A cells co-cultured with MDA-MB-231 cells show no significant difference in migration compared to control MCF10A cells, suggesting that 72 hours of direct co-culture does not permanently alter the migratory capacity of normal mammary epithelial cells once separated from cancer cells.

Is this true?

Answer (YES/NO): NO